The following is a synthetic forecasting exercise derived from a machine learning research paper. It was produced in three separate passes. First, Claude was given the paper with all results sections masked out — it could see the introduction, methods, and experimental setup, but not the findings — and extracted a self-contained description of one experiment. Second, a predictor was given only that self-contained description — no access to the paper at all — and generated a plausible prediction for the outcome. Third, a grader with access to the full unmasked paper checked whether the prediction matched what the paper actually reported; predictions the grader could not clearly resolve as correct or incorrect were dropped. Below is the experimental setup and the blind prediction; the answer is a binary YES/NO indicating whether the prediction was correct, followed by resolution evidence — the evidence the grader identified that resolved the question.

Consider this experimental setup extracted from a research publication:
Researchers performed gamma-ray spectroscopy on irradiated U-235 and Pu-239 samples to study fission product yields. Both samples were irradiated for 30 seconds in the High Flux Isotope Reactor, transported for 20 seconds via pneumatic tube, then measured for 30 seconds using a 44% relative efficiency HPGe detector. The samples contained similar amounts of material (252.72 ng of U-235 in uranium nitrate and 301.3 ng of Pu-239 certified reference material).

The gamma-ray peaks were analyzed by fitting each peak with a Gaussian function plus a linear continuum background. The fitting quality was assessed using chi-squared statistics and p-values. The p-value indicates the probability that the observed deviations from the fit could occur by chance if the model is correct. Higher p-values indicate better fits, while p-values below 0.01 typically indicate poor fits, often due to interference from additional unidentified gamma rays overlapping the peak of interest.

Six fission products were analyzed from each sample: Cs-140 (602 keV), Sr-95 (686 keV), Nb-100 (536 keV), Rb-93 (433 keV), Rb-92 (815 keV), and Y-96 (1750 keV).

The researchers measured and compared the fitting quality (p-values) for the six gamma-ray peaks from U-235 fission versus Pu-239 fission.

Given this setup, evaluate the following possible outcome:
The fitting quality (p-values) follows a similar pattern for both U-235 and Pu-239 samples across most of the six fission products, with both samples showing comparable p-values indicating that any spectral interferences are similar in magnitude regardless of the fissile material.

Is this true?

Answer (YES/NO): NO